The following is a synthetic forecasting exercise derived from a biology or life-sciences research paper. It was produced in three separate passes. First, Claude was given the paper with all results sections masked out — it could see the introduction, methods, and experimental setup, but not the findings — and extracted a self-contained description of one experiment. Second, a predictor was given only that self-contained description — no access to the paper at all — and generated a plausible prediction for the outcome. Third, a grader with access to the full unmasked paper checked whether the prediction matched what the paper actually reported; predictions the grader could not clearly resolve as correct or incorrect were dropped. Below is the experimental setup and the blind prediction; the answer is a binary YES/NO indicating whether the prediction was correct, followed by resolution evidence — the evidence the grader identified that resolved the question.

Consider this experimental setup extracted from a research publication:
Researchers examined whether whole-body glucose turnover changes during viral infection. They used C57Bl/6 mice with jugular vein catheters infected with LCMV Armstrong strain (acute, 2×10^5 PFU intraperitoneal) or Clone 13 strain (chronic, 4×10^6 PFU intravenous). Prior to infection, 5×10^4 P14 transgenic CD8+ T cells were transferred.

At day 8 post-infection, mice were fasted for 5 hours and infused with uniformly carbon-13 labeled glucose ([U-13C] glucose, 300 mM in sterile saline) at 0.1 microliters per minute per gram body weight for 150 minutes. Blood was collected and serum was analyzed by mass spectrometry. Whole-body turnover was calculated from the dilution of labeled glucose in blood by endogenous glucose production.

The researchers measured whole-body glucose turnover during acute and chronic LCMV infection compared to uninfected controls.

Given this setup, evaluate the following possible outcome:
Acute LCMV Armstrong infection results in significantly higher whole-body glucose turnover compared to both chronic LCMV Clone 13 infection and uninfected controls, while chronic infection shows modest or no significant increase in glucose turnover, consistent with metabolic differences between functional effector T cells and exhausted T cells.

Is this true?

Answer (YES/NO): NO